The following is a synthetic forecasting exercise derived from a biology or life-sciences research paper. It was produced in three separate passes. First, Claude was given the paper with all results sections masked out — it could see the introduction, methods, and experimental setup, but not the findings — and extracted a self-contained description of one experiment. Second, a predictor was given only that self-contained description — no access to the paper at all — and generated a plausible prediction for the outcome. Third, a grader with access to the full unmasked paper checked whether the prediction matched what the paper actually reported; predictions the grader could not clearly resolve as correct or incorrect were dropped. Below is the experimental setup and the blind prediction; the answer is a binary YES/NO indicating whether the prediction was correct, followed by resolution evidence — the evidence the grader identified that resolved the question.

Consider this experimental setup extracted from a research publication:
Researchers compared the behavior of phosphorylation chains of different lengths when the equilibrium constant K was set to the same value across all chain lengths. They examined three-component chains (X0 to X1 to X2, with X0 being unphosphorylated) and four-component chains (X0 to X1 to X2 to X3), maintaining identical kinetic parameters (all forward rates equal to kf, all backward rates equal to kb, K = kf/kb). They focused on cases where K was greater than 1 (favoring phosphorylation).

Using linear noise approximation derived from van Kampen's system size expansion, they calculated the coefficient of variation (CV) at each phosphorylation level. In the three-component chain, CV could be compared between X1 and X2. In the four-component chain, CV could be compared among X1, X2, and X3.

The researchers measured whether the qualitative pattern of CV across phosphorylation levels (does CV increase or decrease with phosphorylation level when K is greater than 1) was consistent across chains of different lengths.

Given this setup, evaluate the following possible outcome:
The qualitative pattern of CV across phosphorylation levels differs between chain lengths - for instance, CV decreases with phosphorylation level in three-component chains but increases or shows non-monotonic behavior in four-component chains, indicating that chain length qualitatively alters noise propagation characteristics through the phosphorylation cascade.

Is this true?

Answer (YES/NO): NO